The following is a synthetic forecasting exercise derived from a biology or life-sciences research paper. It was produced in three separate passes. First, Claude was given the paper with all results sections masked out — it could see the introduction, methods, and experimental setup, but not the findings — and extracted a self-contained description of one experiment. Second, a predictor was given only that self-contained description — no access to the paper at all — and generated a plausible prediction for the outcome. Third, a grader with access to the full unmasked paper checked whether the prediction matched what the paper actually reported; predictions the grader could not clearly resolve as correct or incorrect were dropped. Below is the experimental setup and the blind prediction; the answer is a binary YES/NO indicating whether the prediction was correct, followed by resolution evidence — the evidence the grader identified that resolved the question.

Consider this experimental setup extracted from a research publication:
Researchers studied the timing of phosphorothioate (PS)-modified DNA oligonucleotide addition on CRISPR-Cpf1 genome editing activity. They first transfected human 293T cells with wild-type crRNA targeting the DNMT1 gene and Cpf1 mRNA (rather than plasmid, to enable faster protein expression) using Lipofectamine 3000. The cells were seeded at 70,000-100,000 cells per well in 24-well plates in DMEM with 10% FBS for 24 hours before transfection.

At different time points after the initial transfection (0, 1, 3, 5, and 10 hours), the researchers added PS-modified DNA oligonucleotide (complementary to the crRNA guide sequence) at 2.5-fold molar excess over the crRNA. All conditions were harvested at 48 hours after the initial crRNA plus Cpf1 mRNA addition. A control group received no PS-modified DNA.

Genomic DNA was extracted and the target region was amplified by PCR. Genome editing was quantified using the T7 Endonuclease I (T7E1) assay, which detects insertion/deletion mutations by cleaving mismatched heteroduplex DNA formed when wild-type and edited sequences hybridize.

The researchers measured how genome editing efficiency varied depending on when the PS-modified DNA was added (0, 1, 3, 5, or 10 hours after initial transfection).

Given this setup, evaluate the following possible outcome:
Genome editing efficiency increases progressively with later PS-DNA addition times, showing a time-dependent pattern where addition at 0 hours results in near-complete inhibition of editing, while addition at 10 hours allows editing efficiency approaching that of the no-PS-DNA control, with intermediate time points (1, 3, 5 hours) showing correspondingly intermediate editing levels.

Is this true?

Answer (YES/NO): YES